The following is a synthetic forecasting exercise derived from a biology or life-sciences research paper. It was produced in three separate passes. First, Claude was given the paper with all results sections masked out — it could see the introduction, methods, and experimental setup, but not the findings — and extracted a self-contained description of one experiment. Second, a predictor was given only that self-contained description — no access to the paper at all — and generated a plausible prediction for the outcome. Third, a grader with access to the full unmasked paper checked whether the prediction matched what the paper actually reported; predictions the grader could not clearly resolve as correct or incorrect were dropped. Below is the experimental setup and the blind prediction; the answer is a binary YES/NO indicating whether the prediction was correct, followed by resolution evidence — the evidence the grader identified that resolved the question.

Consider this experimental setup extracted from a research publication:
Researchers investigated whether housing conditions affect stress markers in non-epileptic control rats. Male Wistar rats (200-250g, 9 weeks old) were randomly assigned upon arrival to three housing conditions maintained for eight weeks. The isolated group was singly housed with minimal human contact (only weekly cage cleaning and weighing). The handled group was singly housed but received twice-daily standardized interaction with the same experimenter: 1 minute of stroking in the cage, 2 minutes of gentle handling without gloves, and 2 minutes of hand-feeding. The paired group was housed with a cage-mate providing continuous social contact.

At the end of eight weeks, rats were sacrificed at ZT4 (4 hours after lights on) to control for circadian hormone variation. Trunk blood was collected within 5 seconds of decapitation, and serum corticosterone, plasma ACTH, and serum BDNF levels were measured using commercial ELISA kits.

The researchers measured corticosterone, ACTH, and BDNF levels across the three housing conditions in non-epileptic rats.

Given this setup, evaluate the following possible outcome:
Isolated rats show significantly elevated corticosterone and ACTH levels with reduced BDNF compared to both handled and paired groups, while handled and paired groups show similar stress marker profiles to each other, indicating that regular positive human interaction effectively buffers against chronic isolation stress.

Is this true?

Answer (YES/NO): YES